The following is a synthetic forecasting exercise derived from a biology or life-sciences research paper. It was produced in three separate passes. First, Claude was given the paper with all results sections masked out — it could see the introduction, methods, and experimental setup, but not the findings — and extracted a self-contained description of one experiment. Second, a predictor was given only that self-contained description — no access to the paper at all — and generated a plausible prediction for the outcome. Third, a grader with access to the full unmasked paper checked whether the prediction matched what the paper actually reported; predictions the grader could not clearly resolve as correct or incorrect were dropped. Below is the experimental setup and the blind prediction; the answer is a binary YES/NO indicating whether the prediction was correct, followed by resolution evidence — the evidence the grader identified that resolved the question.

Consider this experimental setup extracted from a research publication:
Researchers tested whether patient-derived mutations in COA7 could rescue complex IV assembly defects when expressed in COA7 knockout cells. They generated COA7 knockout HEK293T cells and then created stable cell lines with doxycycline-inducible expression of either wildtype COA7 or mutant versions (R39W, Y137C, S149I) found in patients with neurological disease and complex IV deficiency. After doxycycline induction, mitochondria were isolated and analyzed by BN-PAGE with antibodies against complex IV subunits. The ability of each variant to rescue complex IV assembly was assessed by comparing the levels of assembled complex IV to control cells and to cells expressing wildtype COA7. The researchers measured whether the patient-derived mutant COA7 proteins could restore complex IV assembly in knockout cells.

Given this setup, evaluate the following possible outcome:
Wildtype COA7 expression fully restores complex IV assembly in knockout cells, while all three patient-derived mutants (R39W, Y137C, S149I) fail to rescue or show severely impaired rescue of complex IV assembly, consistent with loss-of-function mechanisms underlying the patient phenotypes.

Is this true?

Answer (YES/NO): NO